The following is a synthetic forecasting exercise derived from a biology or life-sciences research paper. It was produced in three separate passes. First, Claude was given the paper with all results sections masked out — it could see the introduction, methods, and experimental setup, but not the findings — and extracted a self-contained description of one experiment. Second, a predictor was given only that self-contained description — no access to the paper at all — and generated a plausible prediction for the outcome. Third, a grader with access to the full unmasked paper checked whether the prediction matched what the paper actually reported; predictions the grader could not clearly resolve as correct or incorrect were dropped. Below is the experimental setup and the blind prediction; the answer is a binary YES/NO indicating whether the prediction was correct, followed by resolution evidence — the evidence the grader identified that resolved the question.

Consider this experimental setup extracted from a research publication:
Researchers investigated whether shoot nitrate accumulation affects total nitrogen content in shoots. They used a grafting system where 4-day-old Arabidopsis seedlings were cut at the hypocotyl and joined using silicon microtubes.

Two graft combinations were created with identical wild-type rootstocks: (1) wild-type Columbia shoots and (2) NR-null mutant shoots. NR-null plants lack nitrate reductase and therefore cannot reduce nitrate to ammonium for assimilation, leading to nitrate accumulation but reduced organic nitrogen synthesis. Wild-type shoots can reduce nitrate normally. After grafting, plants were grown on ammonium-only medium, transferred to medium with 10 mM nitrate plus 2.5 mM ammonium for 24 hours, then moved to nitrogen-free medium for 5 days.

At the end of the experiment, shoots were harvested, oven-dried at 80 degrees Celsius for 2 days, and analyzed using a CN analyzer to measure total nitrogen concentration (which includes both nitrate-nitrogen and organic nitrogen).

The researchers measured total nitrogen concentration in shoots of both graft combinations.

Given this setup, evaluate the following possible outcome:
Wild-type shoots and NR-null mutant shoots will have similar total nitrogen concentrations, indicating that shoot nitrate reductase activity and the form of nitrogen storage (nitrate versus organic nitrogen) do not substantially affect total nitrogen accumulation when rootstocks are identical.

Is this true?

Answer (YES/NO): YES